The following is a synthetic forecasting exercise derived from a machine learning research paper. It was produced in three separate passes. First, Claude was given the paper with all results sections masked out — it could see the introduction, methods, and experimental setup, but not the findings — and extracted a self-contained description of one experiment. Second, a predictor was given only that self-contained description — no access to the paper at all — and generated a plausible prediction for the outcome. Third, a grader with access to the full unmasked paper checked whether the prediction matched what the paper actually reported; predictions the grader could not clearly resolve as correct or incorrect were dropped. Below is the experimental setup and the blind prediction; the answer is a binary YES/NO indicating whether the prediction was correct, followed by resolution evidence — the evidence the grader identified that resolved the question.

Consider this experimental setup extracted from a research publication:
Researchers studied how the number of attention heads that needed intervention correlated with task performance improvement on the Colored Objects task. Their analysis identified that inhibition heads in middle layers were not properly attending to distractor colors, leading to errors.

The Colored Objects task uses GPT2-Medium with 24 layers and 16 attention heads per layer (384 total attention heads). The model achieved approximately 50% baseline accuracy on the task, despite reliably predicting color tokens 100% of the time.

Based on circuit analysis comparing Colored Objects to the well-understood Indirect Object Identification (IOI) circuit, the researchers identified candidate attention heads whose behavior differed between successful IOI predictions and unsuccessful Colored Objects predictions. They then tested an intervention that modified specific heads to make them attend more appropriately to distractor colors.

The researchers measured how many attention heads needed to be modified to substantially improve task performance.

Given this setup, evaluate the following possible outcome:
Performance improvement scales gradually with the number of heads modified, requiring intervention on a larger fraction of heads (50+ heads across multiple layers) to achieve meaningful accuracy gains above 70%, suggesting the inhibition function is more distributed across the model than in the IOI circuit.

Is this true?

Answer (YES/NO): NO